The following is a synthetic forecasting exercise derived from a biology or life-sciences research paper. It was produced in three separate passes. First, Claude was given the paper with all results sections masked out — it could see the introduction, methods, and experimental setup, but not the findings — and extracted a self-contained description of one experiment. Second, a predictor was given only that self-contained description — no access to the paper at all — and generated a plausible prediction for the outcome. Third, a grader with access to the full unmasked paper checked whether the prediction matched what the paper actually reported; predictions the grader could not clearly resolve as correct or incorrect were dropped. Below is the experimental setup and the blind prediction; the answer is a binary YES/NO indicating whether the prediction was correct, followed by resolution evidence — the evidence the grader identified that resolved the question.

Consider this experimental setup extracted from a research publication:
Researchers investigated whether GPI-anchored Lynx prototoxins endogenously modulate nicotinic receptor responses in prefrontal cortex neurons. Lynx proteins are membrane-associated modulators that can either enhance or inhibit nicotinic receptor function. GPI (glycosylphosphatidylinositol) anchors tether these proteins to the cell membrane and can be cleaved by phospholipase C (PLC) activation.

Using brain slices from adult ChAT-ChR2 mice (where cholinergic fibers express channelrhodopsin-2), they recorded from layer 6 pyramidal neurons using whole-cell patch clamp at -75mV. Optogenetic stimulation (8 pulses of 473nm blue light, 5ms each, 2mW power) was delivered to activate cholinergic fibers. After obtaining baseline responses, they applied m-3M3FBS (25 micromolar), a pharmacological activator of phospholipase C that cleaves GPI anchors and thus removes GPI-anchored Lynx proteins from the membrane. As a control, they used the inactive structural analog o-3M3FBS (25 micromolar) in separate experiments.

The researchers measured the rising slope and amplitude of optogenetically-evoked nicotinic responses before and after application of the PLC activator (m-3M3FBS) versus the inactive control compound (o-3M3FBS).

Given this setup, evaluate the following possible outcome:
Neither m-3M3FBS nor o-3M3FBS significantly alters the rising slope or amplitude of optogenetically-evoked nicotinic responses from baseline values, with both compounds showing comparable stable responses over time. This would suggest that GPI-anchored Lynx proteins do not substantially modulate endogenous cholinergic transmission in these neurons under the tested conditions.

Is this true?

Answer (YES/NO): NO